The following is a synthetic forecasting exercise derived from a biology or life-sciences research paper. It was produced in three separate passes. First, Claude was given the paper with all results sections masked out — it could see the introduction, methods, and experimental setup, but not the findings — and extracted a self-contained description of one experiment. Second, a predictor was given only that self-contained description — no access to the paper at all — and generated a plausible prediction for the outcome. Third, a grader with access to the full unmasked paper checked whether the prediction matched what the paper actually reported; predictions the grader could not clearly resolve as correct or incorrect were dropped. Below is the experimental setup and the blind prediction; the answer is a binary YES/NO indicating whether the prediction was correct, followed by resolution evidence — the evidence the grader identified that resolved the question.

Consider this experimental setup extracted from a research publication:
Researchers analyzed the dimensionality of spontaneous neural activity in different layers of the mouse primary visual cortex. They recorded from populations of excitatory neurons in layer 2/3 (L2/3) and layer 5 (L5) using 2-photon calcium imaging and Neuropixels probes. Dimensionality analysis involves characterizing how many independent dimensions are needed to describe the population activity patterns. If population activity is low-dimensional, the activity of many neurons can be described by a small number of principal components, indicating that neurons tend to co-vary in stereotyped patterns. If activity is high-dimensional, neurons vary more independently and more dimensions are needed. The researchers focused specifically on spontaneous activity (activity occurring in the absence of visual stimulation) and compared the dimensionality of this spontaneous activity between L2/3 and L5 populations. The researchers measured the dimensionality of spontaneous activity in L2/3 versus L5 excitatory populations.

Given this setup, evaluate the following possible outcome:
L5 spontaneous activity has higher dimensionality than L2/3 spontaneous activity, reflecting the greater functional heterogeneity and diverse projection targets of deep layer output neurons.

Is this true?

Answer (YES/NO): YES